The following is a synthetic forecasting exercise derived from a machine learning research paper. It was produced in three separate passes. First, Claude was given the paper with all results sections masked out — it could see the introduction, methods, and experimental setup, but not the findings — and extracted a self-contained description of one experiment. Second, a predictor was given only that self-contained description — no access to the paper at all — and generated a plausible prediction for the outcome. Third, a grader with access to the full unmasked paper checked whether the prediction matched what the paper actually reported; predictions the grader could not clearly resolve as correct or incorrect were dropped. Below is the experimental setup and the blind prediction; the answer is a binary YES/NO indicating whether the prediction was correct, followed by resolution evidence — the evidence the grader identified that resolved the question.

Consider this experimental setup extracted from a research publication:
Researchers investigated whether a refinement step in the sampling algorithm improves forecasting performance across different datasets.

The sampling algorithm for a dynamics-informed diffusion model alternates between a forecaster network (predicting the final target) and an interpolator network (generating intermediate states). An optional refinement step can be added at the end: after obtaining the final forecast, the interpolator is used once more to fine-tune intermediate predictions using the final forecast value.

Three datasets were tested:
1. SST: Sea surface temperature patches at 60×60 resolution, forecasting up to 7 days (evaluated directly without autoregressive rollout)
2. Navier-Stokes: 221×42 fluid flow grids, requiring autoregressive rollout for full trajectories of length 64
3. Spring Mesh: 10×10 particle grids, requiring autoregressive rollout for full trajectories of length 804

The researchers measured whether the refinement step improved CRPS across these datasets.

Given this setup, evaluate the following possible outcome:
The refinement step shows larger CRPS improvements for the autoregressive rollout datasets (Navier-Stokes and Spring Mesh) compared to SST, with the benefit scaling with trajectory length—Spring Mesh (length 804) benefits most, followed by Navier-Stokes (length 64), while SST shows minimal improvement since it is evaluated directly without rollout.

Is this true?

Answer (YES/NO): NO